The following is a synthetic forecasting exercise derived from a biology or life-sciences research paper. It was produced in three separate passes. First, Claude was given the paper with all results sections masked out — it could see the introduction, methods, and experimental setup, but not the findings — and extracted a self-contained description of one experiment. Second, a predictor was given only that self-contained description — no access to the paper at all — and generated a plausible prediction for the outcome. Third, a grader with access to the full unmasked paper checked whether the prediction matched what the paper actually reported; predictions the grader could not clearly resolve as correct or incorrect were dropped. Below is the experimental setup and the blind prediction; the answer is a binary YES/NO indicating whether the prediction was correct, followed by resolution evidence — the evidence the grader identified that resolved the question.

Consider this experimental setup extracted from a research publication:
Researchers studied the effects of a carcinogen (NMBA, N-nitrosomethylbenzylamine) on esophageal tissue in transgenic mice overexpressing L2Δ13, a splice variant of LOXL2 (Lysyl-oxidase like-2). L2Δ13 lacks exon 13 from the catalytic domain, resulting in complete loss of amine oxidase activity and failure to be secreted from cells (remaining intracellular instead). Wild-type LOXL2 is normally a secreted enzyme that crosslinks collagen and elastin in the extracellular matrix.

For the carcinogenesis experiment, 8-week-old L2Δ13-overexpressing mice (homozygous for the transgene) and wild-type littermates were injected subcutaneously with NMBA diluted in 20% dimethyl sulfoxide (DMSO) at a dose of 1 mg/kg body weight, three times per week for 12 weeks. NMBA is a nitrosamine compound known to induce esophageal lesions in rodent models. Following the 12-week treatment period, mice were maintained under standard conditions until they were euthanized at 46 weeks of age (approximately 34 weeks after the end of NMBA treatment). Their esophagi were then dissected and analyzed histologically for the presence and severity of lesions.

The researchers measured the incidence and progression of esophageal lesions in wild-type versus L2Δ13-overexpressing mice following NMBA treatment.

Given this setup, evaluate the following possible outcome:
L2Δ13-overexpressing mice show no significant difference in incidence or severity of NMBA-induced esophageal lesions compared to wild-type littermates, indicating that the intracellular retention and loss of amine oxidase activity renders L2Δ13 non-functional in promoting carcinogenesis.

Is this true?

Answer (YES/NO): NO